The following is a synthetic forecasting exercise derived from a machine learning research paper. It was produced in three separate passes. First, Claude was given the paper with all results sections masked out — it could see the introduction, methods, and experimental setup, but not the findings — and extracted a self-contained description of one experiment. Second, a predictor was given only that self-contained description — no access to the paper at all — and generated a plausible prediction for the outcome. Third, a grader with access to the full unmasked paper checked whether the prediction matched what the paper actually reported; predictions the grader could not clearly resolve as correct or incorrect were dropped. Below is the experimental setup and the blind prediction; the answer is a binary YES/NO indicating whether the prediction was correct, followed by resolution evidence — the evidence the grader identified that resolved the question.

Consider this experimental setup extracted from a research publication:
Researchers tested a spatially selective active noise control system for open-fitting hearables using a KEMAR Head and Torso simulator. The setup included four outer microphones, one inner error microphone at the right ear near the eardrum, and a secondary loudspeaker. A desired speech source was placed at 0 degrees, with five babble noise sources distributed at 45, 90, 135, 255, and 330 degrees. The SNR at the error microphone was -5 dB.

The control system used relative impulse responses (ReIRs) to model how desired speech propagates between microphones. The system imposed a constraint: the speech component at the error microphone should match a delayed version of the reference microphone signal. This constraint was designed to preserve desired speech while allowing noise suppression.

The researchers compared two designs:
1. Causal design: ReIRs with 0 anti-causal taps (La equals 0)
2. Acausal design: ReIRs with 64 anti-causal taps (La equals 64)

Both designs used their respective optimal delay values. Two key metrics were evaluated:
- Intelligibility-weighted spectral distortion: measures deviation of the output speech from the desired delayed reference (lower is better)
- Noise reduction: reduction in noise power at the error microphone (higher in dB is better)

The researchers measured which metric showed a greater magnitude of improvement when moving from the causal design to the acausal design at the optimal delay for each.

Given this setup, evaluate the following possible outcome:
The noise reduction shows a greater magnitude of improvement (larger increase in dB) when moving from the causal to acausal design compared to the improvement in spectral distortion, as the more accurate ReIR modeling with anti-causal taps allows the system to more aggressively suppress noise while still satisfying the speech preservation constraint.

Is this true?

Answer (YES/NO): NO